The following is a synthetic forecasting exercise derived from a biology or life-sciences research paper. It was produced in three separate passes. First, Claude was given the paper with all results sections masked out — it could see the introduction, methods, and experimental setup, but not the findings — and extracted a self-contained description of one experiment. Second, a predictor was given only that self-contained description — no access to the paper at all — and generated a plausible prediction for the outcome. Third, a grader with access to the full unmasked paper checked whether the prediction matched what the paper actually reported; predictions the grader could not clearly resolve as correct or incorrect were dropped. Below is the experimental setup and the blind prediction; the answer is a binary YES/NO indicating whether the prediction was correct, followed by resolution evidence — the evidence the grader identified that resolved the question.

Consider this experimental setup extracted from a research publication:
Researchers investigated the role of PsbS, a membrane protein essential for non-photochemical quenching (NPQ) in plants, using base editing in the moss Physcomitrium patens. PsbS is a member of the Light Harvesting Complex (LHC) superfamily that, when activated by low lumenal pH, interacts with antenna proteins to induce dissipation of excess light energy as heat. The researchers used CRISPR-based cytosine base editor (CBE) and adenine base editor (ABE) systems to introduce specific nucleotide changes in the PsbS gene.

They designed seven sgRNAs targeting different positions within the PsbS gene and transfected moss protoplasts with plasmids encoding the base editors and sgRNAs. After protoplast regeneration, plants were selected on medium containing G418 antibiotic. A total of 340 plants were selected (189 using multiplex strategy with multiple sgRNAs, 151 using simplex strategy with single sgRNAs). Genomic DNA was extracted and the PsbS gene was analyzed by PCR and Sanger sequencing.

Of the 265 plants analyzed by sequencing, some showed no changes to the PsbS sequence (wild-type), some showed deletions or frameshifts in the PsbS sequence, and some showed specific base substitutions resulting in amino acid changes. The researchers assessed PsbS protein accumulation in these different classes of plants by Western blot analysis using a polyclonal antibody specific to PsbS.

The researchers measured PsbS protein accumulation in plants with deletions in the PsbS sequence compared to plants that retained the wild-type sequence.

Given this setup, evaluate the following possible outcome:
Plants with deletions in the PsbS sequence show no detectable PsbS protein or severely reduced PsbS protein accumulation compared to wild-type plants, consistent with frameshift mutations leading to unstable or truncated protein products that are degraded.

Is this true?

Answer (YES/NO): YES